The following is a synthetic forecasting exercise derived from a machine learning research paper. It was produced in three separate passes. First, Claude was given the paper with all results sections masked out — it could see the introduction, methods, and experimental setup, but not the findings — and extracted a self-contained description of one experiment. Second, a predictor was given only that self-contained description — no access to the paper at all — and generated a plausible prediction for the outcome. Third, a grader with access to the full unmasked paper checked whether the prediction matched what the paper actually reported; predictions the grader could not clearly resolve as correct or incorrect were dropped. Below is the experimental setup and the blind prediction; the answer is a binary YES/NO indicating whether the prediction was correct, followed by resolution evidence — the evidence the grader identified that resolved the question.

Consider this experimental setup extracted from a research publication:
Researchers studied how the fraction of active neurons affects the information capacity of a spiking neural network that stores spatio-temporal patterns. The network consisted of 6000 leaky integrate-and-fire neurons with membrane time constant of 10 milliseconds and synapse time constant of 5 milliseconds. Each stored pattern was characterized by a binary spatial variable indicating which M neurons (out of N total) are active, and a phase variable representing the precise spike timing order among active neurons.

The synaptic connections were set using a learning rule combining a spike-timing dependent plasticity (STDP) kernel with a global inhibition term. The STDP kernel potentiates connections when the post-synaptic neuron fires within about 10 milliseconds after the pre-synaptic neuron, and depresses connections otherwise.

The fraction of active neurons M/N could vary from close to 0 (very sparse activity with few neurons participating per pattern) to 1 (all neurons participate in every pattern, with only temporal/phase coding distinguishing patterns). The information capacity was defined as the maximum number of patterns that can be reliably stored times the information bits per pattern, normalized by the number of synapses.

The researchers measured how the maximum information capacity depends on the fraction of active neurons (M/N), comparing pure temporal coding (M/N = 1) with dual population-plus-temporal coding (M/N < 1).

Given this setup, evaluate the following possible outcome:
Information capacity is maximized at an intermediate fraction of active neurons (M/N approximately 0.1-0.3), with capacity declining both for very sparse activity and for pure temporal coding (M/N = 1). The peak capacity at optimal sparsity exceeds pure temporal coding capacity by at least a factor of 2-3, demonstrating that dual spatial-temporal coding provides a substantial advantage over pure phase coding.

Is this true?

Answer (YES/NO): NO